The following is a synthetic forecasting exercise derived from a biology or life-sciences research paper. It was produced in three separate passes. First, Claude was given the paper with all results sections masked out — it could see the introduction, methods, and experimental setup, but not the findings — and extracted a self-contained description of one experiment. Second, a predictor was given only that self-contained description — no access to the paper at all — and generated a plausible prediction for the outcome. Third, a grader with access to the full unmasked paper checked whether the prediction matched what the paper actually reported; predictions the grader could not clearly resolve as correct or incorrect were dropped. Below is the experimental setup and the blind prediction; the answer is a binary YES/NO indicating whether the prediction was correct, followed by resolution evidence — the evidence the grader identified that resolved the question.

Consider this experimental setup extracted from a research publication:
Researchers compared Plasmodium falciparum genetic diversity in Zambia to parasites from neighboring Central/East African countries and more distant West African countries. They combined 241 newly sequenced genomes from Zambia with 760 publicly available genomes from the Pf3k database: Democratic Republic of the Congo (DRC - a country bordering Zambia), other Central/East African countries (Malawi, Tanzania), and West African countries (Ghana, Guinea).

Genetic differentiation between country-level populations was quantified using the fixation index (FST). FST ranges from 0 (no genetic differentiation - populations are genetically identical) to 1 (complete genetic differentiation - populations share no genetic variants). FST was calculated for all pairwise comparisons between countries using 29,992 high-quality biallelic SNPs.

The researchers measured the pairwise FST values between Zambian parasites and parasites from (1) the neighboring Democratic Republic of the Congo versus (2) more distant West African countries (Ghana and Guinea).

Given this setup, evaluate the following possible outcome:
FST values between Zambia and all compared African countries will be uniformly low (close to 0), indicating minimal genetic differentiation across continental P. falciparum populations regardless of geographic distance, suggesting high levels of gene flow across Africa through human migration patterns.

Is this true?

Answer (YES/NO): NO